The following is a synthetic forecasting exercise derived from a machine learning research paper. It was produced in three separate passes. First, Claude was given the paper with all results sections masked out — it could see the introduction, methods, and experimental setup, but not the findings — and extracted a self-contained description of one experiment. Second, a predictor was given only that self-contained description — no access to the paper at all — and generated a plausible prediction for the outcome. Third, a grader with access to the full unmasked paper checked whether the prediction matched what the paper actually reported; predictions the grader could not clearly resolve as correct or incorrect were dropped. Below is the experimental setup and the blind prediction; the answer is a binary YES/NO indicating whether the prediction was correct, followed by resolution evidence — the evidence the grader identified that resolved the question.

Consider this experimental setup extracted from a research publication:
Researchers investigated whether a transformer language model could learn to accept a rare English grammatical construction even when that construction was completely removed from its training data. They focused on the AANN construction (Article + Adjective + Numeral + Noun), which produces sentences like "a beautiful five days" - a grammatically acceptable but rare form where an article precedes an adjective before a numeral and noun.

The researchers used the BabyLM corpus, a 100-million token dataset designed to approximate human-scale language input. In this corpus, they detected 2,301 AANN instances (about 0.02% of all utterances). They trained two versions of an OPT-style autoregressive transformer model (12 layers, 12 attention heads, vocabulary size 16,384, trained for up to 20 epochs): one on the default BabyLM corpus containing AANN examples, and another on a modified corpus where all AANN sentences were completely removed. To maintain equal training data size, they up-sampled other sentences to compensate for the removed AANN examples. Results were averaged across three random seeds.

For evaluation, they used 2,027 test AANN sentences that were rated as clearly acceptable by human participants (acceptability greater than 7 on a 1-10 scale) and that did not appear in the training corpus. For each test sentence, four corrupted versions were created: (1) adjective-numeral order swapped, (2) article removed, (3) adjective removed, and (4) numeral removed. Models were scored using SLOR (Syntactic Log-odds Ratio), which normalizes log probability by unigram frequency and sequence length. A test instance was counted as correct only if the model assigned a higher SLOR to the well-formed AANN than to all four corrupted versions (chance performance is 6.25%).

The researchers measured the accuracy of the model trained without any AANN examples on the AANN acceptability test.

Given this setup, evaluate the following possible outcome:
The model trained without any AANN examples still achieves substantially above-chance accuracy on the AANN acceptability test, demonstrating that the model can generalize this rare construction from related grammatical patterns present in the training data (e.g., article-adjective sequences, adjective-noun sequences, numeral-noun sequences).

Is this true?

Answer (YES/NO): YES